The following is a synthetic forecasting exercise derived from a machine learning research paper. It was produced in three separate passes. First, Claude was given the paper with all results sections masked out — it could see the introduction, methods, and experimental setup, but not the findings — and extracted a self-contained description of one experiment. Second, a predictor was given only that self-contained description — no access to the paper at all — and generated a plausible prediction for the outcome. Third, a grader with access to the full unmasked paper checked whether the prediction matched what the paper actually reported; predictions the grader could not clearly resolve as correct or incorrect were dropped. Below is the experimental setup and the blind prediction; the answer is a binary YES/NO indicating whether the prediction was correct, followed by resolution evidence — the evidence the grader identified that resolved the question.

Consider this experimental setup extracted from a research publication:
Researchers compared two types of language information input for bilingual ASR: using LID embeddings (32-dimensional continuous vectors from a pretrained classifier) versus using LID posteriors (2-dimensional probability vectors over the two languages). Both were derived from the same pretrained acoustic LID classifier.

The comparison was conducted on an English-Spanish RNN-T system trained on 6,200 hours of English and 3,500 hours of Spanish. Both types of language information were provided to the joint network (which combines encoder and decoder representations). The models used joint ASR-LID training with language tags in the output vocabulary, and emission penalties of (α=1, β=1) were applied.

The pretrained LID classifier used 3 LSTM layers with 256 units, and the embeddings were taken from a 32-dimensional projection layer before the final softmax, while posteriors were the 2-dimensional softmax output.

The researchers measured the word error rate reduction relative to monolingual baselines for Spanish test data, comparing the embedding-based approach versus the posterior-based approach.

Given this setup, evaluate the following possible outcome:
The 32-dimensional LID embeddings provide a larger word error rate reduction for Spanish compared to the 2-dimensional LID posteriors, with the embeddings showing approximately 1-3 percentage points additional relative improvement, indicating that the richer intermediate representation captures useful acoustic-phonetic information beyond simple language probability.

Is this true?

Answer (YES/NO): NO